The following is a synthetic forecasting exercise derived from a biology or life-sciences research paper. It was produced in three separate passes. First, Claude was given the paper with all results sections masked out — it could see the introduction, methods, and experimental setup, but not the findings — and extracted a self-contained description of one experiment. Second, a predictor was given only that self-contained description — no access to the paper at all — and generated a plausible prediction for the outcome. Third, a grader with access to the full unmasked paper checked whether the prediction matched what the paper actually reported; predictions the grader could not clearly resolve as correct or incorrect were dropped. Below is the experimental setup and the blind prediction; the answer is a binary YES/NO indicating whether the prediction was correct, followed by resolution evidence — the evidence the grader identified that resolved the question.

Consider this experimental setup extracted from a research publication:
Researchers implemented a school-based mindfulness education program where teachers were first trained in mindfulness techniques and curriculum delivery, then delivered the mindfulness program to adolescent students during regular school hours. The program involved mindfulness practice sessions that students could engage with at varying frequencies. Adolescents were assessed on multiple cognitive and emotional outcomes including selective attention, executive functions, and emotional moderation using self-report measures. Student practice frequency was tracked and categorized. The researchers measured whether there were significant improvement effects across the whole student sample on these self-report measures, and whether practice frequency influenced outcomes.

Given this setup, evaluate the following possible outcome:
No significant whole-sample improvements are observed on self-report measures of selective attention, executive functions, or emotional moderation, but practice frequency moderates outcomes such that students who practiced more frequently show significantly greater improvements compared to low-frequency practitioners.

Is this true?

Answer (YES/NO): YES